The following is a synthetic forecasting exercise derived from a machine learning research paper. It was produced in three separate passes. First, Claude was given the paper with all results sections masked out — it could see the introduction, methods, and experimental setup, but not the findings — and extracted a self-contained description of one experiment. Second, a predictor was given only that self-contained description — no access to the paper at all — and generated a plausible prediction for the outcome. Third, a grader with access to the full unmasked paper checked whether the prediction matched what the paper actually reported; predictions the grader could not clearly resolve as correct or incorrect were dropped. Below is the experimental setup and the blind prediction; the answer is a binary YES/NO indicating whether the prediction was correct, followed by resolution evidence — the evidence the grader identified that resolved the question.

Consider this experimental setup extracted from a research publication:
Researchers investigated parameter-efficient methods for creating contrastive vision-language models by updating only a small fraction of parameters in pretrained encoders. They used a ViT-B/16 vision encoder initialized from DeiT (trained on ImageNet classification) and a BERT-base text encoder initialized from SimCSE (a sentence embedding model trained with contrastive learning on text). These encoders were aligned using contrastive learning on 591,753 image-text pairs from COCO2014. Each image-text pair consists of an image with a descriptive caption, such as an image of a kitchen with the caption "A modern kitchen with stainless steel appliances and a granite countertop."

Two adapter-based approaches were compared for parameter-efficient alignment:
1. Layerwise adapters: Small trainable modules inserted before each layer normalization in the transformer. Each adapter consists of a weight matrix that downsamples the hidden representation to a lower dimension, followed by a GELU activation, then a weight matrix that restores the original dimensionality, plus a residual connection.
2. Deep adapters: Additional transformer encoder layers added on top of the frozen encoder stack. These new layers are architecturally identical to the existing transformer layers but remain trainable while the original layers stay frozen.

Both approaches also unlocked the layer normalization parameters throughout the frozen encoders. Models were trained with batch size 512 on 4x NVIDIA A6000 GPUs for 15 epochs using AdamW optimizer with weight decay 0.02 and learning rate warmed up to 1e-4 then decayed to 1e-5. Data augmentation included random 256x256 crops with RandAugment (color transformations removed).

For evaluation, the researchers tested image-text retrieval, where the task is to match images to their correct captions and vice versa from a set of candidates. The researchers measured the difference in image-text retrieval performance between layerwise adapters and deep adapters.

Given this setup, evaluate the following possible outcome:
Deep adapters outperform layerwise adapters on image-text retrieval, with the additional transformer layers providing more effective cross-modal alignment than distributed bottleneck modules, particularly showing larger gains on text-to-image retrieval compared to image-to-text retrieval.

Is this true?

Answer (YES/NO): NO